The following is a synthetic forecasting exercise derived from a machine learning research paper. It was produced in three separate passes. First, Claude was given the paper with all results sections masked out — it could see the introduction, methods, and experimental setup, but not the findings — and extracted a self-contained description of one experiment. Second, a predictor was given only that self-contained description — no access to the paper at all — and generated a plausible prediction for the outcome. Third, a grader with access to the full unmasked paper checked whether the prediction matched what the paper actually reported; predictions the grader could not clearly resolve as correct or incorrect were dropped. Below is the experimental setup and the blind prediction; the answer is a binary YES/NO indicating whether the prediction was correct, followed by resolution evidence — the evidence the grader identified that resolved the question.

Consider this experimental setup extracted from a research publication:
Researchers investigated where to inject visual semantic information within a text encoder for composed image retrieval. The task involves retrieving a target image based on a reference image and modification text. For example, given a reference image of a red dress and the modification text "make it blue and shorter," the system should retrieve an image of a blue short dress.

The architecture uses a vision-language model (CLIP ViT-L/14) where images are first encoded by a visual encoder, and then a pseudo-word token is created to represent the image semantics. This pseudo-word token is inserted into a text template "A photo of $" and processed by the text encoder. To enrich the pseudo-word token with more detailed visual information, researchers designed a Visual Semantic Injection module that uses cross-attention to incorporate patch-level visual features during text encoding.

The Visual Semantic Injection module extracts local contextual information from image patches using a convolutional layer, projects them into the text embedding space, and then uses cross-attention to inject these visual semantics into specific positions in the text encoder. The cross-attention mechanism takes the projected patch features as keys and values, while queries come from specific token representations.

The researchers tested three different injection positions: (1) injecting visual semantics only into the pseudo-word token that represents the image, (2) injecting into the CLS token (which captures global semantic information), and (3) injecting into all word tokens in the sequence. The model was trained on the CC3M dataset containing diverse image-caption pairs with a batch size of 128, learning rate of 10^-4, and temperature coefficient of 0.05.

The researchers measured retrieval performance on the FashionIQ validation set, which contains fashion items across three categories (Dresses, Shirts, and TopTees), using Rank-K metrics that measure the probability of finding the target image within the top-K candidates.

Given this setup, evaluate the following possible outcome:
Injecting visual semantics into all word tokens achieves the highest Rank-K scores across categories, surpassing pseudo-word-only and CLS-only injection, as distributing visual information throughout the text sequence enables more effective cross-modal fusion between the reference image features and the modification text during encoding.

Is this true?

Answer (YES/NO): NO